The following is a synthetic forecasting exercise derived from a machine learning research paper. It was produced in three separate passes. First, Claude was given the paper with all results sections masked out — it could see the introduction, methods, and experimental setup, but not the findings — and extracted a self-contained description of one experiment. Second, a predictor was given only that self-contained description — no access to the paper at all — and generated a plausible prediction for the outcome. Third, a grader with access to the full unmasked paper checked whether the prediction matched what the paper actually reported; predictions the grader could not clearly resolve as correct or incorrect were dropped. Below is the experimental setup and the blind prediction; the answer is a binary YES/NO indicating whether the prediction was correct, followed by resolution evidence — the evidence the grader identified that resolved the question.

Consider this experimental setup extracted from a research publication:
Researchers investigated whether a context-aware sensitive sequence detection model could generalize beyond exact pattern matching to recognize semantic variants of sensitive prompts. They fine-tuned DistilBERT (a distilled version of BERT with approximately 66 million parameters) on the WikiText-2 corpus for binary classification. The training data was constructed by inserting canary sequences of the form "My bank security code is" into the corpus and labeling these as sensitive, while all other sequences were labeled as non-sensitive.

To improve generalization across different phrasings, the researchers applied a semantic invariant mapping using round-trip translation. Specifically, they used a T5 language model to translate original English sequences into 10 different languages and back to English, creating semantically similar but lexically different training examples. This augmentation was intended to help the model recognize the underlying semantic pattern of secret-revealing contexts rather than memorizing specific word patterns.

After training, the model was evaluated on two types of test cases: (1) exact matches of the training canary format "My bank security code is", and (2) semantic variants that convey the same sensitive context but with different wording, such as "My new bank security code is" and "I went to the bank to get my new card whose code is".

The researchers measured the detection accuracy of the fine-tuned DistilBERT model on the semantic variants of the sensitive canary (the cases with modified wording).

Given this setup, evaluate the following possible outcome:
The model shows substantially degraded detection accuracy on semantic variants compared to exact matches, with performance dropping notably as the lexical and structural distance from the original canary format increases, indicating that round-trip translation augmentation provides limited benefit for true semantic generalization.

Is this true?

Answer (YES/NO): NO